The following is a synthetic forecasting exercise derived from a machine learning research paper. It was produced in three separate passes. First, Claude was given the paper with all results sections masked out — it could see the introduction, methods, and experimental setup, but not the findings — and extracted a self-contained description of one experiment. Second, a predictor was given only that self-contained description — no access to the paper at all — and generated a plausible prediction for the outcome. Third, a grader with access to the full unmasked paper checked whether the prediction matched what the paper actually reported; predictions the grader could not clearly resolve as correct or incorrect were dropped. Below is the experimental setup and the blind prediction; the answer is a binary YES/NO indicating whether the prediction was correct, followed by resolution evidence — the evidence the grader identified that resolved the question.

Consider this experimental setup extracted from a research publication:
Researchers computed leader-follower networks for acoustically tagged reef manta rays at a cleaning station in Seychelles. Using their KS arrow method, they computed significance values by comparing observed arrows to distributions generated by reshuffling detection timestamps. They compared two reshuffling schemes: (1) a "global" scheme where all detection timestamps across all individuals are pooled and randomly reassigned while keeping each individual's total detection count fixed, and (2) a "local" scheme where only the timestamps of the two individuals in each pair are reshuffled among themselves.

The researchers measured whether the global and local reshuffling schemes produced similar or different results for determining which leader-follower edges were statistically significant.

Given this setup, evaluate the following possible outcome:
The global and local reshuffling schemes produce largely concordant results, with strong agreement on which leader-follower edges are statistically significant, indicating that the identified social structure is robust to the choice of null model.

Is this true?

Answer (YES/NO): YES